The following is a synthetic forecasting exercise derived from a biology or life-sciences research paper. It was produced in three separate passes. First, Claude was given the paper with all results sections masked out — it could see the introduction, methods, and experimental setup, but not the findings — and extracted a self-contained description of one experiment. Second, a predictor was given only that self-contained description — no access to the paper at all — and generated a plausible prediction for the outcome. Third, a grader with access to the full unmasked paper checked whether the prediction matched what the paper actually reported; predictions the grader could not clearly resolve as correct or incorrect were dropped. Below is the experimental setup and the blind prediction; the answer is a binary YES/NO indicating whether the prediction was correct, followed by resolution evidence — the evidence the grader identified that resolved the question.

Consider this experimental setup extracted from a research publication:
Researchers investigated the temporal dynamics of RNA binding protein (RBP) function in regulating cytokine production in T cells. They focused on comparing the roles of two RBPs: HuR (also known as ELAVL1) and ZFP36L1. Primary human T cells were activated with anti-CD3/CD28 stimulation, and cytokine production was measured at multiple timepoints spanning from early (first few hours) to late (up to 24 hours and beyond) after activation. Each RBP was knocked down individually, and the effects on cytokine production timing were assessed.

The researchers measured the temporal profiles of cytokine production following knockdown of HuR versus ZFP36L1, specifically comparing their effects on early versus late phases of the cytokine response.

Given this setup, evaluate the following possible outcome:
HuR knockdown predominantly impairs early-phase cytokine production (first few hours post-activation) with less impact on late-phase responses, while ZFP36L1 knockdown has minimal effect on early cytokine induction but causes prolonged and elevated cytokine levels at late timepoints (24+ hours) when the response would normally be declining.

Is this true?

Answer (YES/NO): YES